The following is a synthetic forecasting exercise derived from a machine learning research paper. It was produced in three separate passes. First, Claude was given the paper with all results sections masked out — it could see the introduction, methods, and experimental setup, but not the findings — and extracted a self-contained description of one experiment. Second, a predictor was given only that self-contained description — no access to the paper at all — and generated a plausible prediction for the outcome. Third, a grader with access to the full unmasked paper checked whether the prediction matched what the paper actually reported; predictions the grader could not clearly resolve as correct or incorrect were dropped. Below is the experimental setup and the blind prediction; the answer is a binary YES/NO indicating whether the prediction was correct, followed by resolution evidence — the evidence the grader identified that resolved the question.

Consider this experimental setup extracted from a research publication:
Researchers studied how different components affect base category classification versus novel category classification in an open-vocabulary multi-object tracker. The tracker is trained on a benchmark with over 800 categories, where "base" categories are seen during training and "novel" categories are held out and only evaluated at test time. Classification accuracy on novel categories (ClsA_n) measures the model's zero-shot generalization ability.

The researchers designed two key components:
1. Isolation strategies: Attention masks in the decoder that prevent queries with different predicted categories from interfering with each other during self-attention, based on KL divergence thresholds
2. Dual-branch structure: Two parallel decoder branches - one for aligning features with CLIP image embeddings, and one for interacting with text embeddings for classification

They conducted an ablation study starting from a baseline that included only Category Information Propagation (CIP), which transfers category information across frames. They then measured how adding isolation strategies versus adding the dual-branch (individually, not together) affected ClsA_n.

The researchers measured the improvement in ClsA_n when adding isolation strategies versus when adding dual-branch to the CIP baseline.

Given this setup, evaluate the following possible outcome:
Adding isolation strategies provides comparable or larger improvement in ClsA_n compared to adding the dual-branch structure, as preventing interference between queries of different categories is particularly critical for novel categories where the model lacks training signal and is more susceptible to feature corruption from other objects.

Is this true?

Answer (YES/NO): NO